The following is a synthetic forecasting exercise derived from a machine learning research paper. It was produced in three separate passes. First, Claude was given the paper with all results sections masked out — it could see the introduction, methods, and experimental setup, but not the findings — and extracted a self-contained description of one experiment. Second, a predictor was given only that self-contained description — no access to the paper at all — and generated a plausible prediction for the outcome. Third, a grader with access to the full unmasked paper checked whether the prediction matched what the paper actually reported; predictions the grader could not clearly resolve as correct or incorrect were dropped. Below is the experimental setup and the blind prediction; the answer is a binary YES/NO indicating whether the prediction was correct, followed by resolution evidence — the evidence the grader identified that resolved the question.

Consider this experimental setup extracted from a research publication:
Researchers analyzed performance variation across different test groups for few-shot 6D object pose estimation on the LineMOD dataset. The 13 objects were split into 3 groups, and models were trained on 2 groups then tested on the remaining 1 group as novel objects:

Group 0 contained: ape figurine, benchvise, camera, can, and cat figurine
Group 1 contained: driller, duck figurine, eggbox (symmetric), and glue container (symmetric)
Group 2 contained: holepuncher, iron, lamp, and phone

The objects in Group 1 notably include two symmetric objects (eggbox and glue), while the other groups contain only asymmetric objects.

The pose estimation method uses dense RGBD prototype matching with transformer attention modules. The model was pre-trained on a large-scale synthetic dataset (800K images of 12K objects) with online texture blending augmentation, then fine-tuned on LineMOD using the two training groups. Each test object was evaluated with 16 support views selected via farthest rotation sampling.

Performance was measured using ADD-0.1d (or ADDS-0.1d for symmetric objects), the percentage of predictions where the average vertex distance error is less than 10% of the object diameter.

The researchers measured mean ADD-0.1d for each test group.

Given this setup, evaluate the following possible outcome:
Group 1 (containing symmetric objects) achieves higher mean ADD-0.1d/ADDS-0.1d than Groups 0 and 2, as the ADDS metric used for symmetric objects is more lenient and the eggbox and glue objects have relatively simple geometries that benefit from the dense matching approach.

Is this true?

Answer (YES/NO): NO